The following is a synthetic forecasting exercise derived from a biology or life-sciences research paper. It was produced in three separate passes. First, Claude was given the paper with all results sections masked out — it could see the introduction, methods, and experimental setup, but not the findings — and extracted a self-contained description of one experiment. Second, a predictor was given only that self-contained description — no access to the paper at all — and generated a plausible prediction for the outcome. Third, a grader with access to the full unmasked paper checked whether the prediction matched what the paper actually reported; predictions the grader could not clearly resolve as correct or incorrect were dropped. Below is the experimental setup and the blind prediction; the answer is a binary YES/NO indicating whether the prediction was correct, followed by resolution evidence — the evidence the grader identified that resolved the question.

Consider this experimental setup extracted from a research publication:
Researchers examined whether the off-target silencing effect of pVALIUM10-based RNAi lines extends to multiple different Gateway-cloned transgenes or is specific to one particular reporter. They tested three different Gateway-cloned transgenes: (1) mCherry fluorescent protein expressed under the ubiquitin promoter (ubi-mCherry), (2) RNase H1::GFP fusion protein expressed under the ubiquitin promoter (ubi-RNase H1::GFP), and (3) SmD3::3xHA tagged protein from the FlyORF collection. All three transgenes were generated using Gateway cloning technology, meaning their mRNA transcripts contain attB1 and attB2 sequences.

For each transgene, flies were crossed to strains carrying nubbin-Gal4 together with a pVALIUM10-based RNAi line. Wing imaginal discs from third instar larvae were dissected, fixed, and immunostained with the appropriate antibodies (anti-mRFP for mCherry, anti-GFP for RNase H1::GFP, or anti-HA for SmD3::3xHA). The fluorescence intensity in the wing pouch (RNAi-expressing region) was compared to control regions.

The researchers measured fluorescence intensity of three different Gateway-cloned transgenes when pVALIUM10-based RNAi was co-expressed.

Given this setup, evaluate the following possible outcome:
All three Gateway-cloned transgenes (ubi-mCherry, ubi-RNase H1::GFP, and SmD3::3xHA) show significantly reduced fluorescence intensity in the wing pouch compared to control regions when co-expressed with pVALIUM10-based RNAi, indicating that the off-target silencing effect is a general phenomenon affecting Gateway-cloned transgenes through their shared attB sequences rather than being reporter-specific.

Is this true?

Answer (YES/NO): YES